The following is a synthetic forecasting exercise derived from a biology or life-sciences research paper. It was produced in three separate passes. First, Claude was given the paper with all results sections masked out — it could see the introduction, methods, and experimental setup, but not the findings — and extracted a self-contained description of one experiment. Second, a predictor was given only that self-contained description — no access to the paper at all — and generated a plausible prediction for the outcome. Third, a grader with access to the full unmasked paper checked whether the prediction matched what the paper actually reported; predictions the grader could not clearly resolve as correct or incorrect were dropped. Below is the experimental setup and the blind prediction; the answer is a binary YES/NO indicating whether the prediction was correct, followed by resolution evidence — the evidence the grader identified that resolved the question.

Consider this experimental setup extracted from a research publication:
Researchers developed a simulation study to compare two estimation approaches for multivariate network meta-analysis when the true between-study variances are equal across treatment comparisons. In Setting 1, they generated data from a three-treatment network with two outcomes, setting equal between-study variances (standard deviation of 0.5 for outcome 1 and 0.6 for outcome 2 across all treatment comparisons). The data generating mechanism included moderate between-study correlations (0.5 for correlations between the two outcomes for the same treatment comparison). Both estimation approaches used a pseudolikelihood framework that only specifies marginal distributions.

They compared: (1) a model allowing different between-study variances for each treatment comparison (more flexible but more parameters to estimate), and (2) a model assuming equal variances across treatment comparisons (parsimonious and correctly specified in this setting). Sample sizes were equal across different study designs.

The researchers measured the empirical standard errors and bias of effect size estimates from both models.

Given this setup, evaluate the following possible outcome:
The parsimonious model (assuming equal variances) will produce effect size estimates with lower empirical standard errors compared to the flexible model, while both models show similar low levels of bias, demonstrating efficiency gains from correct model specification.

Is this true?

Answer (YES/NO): NO